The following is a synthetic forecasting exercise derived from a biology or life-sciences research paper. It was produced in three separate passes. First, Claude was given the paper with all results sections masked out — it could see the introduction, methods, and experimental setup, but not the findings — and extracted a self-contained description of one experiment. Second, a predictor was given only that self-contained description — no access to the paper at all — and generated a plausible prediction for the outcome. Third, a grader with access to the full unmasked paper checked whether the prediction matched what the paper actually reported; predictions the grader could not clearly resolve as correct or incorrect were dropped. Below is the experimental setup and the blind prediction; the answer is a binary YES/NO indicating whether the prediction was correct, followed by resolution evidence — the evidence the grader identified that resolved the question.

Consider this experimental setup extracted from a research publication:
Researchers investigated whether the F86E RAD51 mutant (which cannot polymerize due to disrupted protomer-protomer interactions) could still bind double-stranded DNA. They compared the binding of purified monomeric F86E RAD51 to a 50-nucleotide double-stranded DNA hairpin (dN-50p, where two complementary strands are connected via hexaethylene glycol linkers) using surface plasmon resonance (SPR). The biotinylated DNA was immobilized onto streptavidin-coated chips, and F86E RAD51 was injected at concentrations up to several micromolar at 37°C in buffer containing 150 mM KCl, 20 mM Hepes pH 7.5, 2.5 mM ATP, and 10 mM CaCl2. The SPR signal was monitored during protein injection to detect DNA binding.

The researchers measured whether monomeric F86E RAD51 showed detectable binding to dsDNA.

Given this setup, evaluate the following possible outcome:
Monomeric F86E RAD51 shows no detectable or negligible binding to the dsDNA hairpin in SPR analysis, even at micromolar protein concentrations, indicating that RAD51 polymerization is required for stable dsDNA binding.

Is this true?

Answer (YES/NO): NO